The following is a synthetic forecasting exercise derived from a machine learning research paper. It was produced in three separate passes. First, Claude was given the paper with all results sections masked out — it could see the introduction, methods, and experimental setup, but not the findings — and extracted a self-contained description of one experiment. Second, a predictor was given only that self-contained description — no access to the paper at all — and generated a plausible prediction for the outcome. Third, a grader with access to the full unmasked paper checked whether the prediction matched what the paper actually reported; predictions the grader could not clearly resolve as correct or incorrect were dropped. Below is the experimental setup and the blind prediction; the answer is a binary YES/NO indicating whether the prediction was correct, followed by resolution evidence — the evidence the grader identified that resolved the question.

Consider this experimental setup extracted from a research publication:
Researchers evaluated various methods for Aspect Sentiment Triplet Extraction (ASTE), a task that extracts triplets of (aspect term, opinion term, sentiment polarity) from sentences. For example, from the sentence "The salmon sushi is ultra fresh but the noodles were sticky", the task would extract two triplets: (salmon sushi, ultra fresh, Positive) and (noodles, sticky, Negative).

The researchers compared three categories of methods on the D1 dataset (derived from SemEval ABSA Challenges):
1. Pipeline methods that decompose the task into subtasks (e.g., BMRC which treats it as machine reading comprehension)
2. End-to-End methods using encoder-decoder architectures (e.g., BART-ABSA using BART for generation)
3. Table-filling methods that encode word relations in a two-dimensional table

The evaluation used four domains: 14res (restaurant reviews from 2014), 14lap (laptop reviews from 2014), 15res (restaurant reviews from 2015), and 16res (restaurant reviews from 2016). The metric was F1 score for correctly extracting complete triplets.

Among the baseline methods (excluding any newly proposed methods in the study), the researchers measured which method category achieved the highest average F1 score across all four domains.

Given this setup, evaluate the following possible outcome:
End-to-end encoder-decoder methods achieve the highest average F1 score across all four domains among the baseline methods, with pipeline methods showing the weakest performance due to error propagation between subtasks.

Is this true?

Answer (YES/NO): YES